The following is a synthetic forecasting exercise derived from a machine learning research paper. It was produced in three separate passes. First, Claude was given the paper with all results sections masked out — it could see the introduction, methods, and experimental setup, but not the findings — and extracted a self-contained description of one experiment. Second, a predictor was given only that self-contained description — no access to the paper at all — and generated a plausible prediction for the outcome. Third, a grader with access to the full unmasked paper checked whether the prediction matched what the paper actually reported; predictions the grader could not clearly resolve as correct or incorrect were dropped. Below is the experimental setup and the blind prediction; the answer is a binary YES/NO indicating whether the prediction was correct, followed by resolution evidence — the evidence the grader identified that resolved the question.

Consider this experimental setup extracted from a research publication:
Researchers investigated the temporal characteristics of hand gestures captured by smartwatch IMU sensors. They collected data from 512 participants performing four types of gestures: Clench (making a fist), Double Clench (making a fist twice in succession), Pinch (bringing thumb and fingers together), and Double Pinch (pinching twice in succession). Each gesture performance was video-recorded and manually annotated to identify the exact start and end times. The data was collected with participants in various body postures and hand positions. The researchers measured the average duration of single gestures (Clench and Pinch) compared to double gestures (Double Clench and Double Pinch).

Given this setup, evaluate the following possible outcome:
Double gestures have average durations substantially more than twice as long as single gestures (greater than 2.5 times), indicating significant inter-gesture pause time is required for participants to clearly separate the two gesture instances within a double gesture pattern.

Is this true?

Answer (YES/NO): NO